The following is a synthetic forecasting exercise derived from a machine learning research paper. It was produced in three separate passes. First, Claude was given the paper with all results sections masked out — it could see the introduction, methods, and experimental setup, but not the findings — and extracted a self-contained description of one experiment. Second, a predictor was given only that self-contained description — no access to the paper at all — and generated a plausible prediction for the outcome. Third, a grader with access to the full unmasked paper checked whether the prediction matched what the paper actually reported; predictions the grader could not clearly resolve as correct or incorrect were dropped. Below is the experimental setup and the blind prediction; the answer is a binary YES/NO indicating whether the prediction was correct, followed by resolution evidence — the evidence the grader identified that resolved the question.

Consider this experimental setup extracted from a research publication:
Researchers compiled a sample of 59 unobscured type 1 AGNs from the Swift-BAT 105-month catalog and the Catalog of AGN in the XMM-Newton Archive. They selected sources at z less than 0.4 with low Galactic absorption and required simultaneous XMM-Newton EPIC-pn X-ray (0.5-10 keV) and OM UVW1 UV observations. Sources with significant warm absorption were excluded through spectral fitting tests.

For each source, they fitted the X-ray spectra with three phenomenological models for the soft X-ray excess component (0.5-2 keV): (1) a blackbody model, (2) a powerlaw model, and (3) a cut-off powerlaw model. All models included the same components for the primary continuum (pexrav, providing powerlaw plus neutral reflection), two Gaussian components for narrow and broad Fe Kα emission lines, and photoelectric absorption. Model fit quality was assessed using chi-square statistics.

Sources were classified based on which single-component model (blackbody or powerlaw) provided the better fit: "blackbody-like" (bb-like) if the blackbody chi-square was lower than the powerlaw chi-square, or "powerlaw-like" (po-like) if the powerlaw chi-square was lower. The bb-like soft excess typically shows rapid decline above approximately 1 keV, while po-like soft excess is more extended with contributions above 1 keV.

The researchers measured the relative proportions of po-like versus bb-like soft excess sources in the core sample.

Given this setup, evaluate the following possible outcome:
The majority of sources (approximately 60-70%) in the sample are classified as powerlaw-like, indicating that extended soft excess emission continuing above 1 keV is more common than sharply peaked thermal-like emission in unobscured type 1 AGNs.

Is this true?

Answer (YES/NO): NO